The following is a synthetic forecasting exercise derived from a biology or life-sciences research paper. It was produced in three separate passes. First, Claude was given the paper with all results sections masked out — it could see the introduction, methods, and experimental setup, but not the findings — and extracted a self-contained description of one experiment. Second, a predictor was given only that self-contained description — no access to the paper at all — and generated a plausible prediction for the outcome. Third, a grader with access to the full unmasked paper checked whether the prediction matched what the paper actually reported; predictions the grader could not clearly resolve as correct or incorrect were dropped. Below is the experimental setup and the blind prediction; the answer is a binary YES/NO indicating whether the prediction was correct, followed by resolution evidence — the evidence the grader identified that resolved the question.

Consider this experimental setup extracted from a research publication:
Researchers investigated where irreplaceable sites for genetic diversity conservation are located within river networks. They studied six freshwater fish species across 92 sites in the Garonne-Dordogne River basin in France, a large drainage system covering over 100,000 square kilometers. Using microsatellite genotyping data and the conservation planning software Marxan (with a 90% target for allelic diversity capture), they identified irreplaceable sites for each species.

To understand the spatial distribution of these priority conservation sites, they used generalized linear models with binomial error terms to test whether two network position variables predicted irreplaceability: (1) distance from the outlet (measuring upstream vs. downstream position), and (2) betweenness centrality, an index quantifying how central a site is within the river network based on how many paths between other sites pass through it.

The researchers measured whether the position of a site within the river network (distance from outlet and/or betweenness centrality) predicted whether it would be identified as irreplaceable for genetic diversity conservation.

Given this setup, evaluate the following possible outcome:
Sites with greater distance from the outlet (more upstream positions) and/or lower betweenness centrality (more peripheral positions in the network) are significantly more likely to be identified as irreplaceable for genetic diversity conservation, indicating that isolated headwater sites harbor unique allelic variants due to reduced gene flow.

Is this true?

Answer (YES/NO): NO